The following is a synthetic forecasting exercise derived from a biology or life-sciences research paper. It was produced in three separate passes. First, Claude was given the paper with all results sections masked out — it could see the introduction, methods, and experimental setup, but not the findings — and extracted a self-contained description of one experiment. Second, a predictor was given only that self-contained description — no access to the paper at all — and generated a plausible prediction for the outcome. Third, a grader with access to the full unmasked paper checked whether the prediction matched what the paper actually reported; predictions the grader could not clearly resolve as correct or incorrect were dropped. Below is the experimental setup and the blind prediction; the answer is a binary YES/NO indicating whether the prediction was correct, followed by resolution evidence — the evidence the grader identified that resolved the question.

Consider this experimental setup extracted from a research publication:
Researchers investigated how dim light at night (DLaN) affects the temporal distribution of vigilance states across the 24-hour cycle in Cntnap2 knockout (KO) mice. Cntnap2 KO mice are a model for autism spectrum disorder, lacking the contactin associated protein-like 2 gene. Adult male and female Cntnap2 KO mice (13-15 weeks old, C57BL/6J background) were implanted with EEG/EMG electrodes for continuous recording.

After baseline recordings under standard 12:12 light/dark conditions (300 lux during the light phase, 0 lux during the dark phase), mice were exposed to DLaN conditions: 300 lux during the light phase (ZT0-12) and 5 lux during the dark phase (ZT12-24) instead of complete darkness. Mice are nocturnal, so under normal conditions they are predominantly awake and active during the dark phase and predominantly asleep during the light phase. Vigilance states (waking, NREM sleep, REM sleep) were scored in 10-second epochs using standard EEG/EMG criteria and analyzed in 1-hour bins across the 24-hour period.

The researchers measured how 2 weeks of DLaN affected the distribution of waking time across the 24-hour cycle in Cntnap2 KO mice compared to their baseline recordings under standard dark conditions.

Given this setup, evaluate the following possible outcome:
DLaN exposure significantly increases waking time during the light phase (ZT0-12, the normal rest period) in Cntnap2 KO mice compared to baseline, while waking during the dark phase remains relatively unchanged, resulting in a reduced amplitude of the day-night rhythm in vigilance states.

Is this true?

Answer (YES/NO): NO